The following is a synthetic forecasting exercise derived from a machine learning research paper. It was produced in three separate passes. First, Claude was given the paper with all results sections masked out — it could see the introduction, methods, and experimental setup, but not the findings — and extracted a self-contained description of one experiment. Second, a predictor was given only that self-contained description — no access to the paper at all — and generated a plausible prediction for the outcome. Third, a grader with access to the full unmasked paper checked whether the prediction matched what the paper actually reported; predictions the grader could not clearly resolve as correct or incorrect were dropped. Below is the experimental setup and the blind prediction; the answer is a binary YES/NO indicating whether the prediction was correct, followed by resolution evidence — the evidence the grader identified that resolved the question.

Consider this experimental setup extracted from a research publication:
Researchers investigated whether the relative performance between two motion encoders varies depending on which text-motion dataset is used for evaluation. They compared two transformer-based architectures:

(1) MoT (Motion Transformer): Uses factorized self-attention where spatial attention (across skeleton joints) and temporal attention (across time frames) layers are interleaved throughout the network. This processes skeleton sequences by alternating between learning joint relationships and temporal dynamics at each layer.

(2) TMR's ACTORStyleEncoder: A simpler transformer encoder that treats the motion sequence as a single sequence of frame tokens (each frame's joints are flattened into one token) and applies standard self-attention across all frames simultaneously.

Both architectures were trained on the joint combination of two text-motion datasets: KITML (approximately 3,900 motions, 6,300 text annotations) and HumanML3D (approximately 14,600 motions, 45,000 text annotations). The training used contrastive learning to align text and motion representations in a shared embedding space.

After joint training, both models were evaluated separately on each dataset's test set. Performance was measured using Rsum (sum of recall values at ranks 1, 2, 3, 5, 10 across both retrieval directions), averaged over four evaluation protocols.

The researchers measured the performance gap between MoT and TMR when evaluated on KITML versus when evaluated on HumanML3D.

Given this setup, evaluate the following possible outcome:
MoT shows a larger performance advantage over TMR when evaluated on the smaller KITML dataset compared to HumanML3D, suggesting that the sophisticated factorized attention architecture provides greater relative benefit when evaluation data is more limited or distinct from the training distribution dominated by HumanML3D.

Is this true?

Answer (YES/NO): NO